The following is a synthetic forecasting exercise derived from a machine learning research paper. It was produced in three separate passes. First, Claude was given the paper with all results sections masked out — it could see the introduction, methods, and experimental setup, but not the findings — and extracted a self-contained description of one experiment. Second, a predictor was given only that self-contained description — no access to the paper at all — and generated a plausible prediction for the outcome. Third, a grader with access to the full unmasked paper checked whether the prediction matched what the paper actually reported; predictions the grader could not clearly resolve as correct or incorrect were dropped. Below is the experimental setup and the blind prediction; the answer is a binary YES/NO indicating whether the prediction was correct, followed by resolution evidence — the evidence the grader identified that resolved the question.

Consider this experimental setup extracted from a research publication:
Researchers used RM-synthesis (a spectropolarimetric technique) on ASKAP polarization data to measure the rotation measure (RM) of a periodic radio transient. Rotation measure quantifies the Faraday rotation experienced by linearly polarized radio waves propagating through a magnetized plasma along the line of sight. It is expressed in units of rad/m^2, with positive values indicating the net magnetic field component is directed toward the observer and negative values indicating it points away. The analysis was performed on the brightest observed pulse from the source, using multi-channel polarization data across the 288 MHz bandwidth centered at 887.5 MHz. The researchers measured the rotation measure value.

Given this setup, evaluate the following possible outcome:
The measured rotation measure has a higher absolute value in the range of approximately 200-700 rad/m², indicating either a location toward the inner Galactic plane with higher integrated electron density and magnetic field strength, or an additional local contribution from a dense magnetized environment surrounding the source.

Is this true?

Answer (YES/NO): NO